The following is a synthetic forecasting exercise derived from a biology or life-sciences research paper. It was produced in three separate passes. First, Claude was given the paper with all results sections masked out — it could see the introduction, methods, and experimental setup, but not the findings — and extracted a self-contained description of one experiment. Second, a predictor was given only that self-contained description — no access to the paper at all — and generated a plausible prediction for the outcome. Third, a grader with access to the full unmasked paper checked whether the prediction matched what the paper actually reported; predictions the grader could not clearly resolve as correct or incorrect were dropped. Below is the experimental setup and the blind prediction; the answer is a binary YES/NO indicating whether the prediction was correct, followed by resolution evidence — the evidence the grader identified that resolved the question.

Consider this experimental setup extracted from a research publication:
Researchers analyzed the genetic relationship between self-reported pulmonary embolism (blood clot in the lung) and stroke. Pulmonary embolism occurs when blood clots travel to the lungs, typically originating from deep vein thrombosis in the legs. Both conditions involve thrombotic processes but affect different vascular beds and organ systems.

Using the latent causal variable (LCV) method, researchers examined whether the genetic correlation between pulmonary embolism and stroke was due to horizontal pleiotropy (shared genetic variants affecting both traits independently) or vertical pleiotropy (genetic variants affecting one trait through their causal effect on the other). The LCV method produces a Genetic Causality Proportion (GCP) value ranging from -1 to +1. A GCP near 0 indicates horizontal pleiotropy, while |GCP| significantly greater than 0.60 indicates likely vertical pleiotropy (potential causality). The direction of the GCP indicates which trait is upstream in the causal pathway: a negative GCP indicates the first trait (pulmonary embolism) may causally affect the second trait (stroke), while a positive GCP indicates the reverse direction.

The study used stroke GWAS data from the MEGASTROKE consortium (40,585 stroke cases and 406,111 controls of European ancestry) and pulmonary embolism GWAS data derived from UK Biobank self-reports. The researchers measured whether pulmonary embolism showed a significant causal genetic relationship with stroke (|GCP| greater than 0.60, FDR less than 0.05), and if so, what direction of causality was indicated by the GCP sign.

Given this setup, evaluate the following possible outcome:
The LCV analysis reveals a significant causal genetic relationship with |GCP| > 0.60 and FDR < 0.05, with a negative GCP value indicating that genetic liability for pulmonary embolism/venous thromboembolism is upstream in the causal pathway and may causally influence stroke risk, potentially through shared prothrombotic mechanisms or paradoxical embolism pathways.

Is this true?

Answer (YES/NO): YES